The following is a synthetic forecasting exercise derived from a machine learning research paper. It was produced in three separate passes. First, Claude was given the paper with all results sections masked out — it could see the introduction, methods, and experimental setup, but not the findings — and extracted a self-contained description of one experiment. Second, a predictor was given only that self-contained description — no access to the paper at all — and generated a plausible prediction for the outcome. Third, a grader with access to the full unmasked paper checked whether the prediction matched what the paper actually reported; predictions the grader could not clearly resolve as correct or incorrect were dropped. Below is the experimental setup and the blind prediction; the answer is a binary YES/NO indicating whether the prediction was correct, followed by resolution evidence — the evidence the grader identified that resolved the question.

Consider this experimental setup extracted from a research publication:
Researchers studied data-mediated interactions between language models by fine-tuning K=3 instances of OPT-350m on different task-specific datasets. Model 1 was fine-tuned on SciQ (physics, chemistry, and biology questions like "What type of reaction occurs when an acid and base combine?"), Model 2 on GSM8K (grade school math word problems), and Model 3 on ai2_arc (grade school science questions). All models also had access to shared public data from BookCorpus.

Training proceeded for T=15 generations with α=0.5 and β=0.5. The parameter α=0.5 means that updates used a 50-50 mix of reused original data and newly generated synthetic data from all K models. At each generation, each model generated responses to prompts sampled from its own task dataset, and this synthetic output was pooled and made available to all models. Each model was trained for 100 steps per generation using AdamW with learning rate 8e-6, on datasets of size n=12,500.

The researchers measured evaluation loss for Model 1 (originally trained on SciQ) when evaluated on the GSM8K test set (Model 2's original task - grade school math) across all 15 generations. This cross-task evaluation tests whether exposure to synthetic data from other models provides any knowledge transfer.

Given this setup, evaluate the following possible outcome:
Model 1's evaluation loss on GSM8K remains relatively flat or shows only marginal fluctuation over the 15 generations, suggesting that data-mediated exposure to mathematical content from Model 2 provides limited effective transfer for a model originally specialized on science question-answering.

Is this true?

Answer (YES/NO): NO